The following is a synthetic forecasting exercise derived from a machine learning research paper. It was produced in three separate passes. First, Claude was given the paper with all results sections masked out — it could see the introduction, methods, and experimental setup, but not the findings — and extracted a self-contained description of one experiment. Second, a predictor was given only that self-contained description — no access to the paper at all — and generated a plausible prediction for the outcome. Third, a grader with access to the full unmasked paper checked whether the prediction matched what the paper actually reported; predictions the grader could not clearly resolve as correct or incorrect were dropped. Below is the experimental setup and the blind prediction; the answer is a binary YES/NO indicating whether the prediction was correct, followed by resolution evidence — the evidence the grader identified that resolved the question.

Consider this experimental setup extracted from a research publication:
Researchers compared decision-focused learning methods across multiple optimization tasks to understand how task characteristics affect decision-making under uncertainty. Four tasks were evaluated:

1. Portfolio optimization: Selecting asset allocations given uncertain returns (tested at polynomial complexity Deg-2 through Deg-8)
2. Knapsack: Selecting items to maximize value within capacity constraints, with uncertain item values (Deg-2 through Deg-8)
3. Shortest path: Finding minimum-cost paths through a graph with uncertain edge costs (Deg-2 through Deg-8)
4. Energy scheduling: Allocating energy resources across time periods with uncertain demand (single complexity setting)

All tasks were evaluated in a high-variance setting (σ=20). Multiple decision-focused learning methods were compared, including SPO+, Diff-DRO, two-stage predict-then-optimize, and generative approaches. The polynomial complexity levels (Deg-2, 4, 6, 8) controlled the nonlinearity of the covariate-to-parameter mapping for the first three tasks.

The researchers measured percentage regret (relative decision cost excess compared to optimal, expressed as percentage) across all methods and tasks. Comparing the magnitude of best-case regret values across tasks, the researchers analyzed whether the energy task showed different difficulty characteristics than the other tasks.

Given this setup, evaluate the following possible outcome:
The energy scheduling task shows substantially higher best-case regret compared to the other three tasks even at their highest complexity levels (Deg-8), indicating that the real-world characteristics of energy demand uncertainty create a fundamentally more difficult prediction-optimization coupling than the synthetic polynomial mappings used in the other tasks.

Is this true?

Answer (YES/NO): NO